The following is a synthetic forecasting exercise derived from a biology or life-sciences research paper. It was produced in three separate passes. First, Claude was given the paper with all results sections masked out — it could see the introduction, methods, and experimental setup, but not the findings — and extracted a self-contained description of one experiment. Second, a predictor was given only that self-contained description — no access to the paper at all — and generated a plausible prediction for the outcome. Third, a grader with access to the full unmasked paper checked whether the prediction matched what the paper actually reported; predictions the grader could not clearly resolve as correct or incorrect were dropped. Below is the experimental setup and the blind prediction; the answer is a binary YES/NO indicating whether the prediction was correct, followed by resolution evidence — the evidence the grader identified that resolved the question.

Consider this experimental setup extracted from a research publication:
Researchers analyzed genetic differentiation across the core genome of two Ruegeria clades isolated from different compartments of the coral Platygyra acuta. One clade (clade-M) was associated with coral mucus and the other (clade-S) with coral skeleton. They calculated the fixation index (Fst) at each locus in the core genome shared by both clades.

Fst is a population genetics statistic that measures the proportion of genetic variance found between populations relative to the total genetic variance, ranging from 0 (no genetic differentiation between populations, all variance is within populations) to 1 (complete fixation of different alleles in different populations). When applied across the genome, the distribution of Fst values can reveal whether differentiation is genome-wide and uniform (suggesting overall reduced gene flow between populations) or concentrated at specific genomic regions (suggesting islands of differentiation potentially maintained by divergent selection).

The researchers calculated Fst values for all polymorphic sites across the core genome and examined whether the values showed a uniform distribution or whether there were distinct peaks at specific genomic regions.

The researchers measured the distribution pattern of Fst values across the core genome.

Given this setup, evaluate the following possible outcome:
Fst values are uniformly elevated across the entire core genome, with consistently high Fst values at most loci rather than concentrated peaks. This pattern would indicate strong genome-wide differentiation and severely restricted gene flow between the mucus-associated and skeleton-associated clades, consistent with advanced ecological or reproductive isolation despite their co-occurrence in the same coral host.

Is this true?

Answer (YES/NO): YES